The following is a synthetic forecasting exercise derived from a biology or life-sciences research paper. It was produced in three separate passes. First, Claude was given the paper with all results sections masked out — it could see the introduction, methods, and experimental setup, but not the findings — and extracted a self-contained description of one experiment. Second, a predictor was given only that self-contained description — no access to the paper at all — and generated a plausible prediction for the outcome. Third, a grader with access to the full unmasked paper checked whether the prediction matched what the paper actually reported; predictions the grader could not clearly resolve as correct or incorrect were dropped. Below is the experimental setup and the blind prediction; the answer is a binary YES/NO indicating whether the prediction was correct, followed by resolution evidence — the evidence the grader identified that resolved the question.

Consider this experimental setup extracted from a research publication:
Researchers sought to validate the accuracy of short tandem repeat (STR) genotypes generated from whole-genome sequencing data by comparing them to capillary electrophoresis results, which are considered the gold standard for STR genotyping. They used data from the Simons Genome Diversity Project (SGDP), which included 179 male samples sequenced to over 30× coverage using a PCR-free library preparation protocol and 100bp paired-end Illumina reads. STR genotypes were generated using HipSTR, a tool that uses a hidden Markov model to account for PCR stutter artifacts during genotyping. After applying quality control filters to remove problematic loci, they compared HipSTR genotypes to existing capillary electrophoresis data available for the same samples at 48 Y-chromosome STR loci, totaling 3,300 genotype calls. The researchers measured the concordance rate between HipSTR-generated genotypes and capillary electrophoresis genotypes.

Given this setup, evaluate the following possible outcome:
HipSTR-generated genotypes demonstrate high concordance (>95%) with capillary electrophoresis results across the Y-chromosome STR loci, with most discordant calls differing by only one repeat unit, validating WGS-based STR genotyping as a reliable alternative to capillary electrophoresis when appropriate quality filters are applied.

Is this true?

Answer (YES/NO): YES